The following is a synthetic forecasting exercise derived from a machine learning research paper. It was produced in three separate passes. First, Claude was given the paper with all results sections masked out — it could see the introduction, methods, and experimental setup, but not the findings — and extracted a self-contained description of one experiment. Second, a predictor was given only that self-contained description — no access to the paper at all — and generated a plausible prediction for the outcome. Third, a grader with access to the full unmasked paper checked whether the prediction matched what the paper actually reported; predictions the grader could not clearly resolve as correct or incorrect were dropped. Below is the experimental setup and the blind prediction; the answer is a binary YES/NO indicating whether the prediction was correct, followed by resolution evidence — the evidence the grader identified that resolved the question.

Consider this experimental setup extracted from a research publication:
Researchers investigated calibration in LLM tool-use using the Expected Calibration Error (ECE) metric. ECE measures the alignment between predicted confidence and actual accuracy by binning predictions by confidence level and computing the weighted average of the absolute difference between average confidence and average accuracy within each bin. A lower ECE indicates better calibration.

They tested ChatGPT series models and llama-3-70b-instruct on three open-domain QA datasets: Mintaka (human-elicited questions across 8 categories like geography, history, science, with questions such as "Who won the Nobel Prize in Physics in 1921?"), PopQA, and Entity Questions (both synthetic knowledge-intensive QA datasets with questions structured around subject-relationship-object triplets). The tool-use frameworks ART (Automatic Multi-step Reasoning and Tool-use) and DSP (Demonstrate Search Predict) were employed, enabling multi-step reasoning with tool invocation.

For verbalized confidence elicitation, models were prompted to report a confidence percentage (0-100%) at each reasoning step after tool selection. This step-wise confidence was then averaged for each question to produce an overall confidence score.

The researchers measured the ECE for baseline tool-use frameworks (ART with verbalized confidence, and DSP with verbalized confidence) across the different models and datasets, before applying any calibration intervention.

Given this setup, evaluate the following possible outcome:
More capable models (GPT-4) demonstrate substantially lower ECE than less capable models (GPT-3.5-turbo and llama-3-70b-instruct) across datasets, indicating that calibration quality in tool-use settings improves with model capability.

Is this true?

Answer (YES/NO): NO